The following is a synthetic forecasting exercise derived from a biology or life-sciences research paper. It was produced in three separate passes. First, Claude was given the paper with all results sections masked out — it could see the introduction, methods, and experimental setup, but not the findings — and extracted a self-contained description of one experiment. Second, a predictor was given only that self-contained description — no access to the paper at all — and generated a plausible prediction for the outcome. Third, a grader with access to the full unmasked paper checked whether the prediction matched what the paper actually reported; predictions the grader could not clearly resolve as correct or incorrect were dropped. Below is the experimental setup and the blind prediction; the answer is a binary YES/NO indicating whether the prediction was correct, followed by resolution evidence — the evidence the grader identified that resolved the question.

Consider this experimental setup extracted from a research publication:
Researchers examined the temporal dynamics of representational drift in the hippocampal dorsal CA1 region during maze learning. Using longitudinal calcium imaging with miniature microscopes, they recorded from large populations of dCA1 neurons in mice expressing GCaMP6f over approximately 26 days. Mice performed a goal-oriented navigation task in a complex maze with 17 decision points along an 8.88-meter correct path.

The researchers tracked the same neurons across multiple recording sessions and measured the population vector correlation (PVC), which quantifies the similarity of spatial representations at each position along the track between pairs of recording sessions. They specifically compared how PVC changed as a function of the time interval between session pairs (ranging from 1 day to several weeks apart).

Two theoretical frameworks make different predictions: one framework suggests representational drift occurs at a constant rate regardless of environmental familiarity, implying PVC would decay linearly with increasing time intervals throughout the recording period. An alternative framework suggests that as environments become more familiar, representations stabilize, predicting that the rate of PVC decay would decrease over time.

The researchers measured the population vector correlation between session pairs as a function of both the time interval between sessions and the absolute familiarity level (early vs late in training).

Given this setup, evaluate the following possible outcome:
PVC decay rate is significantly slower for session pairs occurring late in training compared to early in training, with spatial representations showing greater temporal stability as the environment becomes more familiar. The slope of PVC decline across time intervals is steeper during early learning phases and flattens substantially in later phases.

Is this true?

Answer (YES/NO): YES